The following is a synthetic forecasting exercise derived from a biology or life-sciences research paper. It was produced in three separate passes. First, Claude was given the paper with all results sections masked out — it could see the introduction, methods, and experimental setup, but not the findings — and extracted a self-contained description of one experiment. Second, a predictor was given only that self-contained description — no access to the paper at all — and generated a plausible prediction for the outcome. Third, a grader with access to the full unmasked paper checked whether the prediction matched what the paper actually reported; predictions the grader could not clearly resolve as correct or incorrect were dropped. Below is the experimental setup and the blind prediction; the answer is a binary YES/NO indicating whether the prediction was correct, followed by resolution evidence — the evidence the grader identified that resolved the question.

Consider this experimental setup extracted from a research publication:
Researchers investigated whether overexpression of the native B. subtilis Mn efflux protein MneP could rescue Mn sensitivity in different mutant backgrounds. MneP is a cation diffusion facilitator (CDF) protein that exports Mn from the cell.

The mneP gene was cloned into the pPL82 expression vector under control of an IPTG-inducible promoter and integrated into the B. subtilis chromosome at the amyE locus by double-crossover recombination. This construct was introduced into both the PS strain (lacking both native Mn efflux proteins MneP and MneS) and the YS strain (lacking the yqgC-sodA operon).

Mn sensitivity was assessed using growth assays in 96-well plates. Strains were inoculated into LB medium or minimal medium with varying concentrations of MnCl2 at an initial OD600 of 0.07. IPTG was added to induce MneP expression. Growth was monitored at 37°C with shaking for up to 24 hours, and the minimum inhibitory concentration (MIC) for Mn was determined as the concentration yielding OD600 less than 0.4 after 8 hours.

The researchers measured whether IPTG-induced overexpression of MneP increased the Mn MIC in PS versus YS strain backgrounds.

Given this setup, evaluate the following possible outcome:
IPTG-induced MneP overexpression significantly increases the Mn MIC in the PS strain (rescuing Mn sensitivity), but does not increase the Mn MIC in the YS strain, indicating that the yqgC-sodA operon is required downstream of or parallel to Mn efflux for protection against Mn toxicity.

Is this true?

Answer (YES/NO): NO